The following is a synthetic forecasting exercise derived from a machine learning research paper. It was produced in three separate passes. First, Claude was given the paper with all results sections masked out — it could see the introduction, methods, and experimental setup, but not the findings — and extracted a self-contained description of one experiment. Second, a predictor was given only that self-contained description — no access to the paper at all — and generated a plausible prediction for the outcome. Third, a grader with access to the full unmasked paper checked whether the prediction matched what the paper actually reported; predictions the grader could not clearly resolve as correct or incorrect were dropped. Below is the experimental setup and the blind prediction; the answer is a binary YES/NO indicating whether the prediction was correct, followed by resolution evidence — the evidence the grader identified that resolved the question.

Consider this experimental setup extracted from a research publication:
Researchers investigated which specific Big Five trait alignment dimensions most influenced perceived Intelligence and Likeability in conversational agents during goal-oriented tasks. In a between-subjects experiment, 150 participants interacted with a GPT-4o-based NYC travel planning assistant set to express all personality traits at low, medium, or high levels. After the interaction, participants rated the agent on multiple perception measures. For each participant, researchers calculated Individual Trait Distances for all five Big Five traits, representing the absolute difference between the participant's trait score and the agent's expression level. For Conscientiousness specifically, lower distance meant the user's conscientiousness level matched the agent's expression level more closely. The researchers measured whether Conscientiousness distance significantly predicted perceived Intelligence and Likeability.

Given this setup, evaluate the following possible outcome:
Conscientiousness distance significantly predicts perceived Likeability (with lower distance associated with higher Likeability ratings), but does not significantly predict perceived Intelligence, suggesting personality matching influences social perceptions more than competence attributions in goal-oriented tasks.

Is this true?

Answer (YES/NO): NO